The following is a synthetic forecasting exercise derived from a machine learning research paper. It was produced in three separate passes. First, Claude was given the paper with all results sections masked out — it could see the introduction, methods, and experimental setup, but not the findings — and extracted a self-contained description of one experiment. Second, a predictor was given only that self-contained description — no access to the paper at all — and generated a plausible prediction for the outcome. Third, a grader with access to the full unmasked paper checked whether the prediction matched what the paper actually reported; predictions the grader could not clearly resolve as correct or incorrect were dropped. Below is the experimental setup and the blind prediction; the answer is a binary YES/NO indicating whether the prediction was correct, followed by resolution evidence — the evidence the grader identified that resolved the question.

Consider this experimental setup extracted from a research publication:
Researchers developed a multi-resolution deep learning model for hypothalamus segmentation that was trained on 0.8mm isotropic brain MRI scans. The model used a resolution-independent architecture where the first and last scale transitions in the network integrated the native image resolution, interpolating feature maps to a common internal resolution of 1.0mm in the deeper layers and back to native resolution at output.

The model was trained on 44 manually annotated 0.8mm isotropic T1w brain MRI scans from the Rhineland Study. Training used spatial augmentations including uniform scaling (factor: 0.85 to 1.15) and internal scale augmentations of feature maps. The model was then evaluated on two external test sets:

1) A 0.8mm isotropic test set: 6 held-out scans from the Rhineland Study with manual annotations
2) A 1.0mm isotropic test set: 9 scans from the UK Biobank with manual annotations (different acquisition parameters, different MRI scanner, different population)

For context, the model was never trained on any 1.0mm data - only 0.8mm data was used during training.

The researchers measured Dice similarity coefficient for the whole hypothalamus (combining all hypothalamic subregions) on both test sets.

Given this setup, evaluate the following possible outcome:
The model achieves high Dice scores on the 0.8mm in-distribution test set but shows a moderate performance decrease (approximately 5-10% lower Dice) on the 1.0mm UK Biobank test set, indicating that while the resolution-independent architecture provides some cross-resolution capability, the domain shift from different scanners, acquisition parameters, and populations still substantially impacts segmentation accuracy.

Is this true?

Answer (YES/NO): NO